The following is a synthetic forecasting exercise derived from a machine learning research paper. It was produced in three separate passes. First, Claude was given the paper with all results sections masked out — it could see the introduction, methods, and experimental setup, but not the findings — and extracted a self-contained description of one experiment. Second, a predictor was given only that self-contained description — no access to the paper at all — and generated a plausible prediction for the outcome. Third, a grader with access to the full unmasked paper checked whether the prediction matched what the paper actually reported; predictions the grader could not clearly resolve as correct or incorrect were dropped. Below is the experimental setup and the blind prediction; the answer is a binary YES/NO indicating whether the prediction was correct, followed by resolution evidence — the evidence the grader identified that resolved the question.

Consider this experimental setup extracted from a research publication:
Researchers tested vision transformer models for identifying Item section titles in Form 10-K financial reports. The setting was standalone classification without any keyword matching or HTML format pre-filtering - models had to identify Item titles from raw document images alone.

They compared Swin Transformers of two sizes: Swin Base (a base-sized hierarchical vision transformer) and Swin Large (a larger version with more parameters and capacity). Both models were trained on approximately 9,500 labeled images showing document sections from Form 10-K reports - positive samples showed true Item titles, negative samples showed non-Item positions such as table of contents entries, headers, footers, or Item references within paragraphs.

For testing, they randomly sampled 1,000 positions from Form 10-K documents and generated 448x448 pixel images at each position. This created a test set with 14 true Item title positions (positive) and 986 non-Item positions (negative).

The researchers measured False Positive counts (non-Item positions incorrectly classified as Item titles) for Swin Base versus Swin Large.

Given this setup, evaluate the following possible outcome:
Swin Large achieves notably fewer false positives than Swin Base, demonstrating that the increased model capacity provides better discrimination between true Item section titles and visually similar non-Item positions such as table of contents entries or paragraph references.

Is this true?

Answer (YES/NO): NO